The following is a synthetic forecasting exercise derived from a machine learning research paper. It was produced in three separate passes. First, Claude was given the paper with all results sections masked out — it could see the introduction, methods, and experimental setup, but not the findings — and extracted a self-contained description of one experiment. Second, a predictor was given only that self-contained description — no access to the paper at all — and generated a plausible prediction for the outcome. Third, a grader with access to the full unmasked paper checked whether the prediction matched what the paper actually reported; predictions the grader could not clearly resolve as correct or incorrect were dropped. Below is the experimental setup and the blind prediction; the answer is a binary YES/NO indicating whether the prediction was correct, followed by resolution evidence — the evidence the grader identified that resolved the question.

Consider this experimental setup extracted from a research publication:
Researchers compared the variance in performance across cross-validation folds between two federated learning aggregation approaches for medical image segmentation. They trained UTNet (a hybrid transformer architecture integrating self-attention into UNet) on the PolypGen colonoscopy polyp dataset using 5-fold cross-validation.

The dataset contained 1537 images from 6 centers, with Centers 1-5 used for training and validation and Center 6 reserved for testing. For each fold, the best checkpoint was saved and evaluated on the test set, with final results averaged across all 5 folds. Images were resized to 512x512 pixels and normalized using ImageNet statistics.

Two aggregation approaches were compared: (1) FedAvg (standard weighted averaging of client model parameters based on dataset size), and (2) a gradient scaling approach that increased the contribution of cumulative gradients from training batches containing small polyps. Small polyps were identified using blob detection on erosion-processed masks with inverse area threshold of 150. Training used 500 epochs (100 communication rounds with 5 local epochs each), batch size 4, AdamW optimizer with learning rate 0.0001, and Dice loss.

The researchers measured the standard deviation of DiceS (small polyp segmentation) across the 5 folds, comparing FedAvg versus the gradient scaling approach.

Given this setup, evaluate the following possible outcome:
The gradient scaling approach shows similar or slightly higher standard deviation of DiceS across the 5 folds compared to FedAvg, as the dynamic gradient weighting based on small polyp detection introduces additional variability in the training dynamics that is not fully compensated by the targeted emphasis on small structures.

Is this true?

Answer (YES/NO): YES